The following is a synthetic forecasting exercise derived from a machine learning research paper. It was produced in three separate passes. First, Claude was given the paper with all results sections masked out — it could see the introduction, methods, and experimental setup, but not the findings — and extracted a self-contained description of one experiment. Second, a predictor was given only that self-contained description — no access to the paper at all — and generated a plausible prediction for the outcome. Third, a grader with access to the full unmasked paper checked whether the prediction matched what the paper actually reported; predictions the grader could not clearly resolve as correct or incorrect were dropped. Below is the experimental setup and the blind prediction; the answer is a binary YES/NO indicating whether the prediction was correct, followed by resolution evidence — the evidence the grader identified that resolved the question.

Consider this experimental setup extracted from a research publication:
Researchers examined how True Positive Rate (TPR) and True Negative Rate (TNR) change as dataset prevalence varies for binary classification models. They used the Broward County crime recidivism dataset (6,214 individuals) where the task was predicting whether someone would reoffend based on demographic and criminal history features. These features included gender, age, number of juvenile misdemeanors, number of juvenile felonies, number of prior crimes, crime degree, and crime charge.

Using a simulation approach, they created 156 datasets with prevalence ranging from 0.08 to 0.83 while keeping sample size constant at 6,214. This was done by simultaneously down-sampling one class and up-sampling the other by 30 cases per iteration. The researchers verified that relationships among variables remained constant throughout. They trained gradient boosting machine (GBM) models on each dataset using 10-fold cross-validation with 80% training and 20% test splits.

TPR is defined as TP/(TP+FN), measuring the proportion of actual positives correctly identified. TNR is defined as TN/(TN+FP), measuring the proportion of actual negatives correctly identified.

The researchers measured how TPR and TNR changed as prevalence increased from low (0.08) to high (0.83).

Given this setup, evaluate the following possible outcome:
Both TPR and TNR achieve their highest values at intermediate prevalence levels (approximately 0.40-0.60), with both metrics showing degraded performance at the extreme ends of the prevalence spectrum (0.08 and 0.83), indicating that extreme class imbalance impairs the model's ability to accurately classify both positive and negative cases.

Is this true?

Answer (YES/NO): NO